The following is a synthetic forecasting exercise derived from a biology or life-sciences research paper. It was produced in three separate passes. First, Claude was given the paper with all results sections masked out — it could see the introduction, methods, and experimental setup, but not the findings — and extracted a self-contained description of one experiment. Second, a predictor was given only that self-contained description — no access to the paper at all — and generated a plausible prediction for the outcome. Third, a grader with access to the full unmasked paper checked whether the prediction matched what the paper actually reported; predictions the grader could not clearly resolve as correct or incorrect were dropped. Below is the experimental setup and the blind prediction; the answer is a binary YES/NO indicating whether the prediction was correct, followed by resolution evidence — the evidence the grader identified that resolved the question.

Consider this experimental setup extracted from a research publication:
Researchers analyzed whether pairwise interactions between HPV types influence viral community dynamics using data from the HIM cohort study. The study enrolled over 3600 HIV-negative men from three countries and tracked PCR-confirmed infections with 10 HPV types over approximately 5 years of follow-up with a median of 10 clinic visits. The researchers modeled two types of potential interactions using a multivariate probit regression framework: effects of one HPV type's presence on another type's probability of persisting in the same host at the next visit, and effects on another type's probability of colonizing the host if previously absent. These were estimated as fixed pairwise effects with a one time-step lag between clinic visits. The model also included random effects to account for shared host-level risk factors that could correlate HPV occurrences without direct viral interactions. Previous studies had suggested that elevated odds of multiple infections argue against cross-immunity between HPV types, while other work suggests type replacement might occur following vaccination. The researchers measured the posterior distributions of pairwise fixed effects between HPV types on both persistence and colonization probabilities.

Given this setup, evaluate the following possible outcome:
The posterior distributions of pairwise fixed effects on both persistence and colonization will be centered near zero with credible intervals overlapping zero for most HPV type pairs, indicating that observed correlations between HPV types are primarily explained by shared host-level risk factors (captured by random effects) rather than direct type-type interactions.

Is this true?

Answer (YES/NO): YES